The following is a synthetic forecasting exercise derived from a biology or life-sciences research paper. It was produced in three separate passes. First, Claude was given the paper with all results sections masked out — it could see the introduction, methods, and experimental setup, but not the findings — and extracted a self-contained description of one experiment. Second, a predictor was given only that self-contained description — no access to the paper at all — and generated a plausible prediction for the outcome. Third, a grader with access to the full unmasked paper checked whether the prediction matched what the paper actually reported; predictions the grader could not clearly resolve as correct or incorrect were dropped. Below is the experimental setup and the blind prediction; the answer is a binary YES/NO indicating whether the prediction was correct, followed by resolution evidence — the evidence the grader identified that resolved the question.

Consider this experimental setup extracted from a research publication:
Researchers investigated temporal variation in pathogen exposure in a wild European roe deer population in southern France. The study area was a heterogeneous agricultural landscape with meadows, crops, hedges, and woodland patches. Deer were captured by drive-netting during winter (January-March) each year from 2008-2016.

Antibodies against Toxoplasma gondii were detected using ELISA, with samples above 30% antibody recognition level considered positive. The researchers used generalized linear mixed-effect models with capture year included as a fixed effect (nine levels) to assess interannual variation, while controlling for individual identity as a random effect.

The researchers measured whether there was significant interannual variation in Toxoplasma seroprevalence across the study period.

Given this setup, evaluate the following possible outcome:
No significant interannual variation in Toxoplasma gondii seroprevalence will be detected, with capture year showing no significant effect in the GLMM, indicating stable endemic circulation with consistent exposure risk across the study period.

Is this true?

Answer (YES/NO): NO